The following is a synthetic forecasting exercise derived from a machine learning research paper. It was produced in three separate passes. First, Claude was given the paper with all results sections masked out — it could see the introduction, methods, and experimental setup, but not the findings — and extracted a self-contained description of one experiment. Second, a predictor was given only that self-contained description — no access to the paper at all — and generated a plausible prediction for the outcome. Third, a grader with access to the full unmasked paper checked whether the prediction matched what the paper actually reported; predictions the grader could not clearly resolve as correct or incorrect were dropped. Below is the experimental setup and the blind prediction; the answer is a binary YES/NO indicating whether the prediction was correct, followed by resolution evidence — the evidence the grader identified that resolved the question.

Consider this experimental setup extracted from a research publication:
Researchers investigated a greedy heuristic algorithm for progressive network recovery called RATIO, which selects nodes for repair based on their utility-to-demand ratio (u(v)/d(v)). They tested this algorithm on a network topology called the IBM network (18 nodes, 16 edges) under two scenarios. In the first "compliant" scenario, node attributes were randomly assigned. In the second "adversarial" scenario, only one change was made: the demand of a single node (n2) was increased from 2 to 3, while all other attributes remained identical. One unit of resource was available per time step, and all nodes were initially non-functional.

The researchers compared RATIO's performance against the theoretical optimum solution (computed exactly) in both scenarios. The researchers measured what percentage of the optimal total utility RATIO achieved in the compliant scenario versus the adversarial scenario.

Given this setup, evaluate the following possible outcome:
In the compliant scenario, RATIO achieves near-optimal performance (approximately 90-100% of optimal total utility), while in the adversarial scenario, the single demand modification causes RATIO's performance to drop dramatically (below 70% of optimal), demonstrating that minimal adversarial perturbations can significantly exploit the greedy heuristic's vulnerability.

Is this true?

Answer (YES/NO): NO